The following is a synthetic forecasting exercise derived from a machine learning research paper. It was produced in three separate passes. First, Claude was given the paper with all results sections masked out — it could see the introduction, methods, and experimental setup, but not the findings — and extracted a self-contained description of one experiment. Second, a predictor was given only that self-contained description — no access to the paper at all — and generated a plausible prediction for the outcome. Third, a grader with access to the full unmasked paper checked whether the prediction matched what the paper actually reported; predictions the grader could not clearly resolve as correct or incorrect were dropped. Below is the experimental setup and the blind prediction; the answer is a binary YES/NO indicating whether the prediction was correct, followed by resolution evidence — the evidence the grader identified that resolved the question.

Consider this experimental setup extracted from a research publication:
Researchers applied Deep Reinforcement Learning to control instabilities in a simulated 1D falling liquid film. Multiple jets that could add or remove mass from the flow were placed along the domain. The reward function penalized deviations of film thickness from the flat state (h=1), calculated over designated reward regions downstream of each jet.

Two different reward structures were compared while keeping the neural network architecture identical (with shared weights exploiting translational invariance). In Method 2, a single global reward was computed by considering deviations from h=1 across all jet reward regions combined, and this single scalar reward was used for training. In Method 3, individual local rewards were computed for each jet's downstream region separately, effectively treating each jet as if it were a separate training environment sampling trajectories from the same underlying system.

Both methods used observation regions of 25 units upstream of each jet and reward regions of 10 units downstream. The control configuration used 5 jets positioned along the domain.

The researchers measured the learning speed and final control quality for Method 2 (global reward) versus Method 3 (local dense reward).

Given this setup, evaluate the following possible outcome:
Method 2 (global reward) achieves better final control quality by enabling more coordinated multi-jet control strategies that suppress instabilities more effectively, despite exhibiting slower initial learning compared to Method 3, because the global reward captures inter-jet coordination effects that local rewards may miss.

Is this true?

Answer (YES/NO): NO